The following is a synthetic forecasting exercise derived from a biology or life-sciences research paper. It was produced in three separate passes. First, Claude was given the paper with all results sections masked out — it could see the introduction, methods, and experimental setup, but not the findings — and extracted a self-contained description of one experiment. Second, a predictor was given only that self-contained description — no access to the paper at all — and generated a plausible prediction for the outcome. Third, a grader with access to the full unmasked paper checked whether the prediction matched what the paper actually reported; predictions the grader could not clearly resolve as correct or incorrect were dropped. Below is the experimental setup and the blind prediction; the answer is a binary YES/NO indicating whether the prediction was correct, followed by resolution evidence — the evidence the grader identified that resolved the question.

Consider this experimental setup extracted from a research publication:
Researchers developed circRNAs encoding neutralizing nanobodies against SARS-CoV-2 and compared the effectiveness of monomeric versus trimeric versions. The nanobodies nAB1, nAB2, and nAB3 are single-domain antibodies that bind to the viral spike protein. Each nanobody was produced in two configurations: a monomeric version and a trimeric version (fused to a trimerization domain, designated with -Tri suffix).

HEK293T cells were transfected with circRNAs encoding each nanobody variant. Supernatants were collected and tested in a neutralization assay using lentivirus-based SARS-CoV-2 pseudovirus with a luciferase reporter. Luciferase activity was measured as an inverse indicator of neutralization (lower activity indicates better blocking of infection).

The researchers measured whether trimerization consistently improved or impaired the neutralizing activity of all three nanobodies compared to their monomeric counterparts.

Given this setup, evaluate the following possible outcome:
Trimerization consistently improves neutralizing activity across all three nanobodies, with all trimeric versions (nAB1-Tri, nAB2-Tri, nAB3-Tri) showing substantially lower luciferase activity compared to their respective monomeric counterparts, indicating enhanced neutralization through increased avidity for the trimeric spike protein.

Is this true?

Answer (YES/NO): NO